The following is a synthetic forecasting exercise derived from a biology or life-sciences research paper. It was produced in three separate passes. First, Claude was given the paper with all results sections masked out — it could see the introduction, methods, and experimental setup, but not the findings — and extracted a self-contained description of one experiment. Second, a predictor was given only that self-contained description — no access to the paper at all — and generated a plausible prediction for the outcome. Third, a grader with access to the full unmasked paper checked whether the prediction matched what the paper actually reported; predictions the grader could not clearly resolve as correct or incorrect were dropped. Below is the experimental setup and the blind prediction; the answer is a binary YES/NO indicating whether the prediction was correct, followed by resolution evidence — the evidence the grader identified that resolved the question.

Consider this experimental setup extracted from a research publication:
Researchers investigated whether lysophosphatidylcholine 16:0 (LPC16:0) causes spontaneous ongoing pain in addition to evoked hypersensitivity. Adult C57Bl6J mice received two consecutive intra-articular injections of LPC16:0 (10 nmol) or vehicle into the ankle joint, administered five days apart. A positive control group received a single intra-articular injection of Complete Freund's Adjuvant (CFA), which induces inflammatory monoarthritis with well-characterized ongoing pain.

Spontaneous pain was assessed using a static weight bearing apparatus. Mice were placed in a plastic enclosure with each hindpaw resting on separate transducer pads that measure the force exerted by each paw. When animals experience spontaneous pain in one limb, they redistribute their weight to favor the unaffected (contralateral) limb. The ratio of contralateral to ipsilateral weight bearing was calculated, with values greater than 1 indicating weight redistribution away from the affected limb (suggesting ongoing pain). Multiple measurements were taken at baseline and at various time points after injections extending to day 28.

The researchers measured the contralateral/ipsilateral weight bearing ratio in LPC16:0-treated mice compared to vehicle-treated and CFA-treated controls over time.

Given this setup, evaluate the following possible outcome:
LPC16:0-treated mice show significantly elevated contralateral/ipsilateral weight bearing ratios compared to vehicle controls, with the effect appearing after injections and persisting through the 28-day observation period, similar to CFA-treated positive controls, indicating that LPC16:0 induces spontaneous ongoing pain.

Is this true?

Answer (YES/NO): NO